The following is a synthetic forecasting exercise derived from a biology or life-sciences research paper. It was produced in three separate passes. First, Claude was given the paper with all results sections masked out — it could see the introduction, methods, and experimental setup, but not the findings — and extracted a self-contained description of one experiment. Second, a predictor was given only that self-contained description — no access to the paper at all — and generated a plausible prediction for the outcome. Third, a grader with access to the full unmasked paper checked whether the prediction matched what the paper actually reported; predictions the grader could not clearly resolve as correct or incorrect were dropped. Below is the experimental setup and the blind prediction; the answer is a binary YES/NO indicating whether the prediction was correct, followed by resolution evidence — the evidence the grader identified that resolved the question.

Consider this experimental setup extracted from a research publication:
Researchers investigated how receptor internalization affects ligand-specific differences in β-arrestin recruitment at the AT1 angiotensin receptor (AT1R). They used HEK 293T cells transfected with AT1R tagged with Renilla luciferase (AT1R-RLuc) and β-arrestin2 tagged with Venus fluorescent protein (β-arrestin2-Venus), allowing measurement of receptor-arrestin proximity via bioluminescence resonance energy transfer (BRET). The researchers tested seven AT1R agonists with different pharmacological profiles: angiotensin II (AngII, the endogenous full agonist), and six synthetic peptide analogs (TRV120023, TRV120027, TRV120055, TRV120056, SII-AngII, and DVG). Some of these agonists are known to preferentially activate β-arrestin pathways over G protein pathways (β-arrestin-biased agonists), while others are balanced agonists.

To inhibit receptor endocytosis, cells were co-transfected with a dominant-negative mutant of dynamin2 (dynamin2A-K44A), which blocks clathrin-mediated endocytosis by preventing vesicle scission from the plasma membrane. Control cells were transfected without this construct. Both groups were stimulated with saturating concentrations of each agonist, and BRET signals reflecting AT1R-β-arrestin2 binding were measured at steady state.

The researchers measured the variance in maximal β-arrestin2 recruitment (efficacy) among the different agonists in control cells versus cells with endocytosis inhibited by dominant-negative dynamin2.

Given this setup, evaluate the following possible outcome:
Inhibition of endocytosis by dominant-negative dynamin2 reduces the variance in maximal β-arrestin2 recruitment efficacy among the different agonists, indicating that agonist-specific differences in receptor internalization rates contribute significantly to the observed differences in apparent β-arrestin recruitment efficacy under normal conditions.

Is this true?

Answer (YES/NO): NO